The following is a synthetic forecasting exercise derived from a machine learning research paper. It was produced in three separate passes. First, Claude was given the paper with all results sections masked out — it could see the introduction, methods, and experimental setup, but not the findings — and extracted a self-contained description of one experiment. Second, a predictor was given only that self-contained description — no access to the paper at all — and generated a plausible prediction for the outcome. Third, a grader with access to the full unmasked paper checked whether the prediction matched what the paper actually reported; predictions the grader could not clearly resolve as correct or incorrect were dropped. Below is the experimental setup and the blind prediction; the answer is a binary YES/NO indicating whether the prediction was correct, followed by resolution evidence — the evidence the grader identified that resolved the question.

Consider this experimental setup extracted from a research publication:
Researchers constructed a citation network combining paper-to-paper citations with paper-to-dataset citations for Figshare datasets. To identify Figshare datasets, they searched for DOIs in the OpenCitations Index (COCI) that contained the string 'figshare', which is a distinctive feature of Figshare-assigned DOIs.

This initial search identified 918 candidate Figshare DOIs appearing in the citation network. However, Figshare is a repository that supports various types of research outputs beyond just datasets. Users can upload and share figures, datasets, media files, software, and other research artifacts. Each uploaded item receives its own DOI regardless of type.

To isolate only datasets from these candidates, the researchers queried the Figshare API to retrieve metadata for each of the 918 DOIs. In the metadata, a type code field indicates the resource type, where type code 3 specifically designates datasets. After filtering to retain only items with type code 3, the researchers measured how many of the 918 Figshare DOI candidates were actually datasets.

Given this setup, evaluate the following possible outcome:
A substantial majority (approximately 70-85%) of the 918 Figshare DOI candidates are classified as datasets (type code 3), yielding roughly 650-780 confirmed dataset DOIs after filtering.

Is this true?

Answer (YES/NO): NO